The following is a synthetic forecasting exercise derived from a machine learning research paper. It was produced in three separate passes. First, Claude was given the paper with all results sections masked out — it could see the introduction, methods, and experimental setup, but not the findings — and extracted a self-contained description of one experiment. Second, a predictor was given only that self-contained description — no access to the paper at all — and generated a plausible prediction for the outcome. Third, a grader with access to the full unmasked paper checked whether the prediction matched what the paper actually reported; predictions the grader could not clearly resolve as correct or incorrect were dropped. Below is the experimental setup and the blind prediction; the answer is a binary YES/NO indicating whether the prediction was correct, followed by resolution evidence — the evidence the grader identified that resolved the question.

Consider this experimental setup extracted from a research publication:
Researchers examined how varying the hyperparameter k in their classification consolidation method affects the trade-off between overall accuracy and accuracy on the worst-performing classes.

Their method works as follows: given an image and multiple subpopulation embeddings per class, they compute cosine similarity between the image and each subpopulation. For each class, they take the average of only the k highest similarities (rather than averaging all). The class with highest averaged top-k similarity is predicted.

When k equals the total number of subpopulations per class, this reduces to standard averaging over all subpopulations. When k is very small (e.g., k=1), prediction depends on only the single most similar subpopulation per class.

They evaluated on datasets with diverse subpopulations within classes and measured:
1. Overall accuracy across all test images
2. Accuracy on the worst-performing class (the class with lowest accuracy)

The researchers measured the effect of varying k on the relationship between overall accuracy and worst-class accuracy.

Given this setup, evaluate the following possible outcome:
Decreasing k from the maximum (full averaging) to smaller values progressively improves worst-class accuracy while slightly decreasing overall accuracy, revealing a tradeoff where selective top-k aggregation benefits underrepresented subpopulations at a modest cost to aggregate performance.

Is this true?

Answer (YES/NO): NO